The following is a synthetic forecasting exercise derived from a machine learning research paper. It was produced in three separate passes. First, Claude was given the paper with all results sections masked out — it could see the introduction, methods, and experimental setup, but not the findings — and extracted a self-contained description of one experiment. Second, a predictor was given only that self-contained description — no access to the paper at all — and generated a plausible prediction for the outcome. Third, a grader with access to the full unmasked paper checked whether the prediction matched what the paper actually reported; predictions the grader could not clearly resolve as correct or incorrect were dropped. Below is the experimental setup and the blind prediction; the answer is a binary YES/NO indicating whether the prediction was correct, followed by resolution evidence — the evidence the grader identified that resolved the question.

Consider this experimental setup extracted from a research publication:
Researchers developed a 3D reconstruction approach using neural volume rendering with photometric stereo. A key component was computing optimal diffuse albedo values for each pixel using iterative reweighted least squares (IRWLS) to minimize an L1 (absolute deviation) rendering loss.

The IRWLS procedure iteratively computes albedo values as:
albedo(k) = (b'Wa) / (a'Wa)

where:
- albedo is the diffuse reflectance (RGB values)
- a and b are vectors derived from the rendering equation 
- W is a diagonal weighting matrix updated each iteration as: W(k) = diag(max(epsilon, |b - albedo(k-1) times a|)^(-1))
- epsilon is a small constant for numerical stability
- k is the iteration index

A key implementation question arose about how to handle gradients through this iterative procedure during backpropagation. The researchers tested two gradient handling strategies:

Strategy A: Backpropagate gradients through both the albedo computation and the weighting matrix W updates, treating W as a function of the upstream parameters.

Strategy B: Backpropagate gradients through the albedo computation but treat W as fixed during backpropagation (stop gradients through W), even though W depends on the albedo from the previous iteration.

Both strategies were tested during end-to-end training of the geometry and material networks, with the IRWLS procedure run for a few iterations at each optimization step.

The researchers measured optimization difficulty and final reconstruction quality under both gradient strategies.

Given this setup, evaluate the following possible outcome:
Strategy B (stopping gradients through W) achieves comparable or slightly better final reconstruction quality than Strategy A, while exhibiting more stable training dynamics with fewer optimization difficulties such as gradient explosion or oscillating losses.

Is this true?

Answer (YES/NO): YES